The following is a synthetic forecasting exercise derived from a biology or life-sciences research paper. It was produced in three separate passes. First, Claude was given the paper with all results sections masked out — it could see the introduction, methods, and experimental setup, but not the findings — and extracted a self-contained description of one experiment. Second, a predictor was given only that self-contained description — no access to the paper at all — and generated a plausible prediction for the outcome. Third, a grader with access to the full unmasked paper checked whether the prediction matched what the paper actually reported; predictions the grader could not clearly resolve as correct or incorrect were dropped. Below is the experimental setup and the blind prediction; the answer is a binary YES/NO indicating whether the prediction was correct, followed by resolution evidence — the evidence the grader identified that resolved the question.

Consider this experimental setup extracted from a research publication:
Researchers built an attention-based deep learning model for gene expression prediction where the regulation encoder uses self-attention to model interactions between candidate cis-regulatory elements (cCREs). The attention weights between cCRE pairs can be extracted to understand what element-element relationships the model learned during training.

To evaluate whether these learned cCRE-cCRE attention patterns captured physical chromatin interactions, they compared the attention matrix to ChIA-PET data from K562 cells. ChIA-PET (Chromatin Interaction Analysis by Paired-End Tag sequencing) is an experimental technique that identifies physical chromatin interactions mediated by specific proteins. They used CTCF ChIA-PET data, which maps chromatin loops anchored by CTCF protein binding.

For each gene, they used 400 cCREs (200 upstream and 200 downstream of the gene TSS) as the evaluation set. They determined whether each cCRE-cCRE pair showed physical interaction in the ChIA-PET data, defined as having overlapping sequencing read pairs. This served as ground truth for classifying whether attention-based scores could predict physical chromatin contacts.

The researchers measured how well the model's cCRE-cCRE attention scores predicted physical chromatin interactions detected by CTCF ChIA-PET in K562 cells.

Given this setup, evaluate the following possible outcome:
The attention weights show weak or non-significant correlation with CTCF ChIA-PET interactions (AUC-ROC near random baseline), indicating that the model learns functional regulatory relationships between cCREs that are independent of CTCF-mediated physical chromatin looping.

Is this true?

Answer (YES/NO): NO